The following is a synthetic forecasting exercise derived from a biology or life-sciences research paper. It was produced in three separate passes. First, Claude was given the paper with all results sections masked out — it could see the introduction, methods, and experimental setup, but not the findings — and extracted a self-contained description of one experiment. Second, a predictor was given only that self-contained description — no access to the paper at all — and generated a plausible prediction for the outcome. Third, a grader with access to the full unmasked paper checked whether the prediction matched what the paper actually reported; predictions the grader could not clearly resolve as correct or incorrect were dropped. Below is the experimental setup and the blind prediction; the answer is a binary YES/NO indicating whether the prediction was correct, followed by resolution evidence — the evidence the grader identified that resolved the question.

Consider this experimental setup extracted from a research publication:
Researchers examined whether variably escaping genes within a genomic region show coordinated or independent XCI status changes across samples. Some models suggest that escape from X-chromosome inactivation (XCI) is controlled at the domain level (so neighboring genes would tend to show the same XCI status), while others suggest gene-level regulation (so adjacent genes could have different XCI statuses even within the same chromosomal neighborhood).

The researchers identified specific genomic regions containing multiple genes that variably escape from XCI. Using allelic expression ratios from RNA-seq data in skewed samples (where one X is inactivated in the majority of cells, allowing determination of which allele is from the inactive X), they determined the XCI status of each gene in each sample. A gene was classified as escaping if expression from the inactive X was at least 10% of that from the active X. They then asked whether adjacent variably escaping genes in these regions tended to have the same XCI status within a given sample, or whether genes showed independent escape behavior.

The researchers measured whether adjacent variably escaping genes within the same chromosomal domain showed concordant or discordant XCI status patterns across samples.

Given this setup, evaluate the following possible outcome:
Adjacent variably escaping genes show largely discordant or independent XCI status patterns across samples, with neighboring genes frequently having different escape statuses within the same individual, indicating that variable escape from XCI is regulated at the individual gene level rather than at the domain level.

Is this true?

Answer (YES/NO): YES